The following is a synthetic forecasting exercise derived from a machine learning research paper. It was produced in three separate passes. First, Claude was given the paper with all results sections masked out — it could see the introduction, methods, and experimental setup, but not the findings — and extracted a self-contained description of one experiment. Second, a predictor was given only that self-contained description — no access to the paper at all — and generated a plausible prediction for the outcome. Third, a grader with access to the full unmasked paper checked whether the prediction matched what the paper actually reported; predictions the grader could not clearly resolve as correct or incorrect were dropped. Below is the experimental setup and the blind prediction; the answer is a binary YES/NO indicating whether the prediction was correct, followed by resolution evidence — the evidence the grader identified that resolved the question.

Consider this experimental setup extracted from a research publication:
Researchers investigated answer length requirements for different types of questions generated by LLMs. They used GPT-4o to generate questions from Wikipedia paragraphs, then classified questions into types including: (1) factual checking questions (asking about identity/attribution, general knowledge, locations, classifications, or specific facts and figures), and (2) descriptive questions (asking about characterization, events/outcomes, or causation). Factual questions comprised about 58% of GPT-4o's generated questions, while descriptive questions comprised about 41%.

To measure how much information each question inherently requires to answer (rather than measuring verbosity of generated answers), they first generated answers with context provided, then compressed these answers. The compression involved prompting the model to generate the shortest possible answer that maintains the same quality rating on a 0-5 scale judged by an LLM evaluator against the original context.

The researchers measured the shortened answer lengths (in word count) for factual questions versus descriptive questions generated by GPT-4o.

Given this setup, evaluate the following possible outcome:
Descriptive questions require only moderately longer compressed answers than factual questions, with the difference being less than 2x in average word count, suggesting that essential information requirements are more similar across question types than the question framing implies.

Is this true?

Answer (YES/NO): YES